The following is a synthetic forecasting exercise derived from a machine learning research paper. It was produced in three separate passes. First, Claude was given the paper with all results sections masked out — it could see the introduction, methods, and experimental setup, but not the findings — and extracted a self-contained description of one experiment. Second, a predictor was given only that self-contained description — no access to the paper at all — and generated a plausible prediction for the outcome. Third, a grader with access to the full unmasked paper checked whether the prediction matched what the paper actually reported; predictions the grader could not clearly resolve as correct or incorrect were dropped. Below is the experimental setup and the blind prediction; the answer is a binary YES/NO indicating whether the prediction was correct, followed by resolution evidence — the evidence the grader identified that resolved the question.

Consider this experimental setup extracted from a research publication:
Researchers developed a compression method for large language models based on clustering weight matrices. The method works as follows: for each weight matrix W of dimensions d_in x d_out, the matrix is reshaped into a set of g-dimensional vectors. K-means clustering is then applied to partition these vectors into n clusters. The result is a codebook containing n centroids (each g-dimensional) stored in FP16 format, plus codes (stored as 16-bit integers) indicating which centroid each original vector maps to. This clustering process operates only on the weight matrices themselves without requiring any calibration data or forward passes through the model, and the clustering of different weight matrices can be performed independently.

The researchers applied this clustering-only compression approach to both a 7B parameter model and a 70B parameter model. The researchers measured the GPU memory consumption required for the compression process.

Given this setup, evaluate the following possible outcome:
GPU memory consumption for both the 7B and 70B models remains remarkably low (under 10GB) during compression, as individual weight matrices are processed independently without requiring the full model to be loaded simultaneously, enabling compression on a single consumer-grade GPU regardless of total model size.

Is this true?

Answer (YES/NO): YES